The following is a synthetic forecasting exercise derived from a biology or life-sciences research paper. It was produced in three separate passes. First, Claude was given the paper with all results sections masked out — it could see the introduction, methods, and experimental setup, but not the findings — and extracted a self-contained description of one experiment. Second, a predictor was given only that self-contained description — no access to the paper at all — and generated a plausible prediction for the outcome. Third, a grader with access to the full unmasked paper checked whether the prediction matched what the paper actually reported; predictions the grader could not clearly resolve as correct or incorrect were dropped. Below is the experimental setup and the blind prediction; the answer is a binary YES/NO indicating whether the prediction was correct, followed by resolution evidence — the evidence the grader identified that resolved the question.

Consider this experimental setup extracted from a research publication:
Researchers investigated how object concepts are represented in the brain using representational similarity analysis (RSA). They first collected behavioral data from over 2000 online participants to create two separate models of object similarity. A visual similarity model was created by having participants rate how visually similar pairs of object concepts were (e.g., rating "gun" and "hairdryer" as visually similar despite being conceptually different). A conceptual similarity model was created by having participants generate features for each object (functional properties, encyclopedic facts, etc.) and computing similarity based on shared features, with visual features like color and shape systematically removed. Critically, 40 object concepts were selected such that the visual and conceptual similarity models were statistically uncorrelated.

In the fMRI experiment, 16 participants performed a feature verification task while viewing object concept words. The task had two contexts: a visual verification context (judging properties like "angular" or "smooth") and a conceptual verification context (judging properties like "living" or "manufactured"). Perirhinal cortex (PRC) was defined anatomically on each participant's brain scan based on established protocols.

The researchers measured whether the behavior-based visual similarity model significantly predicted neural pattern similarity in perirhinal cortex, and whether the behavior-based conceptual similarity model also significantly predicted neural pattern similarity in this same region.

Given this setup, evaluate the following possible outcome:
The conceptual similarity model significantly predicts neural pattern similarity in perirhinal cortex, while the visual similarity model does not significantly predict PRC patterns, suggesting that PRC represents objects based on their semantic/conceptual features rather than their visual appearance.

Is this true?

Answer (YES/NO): NO